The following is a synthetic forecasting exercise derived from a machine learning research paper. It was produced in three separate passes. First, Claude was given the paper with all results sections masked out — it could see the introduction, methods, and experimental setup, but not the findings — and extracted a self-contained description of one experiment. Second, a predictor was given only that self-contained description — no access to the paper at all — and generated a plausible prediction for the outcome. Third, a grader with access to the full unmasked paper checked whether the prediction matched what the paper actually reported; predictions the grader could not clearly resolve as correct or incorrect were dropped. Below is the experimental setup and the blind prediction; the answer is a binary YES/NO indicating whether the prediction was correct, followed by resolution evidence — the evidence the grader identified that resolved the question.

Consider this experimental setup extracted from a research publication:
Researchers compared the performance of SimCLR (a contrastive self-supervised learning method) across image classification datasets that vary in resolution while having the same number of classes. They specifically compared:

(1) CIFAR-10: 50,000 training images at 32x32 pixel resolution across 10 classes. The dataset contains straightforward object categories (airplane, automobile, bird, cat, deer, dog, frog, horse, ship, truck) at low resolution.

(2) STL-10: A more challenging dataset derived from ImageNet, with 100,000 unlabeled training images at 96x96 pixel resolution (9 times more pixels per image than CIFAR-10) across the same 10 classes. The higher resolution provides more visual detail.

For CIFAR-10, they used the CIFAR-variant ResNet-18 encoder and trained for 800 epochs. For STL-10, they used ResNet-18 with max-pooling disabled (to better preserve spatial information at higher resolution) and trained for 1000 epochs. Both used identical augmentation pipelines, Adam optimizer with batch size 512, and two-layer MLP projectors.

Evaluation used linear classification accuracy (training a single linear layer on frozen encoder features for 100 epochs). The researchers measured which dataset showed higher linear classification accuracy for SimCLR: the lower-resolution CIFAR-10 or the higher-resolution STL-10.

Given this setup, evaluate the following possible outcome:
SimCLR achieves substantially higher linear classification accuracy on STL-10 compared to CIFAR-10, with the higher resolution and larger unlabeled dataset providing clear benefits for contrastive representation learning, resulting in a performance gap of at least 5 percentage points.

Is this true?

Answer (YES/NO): NO